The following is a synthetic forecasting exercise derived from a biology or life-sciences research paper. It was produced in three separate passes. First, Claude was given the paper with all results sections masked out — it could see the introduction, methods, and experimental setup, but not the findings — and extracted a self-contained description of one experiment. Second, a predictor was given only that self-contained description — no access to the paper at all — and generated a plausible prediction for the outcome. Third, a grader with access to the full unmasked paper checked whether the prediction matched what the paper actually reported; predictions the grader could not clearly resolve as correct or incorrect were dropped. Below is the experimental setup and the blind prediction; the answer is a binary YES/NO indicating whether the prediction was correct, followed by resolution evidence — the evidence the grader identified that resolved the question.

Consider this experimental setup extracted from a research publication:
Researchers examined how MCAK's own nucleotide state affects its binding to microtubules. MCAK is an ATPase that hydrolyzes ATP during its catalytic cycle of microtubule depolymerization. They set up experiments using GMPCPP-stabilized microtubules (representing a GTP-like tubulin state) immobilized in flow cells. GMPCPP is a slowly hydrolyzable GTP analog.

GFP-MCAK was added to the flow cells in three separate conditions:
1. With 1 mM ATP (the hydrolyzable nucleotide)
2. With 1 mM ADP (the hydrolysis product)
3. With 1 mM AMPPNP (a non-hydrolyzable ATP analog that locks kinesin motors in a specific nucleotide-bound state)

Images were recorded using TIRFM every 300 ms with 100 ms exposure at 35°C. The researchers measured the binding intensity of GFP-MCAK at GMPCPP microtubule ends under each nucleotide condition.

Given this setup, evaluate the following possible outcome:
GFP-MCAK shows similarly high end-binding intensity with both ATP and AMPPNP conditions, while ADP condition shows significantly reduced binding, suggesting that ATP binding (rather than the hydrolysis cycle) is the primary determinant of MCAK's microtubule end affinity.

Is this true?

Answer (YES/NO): YES